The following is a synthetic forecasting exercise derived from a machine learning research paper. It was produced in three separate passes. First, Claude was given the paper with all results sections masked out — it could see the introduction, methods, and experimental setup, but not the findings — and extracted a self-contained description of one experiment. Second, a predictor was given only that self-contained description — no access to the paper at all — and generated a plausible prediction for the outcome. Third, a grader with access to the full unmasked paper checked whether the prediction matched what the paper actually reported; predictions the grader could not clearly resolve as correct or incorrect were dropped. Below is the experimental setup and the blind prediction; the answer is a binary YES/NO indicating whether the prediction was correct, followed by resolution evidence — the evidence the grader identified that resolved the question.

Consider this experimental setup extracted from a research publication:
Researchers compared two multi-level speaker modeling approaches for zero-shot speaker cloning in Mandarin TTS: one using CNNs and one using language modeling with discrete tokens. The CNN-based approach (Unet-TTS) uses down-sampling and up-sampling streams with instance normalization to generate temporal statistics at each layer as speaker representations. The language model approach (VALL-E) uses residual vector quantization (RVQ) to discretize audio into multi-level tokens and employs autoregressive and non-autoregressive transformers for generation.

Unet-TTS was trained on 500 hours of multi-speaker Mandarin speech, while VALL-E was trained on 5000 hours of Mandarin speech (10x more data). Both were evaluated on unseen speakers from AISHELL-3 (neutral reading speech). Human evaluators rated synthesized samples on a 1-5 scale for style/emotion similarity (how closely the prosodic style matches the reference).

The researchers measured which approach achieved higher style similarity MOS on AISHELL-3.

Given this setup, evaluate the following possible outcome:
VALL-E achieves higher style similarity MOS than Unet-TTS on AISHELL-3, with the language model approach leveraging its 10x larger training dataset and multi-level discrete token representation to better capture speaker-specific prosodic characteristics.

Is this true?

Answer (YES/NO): NO